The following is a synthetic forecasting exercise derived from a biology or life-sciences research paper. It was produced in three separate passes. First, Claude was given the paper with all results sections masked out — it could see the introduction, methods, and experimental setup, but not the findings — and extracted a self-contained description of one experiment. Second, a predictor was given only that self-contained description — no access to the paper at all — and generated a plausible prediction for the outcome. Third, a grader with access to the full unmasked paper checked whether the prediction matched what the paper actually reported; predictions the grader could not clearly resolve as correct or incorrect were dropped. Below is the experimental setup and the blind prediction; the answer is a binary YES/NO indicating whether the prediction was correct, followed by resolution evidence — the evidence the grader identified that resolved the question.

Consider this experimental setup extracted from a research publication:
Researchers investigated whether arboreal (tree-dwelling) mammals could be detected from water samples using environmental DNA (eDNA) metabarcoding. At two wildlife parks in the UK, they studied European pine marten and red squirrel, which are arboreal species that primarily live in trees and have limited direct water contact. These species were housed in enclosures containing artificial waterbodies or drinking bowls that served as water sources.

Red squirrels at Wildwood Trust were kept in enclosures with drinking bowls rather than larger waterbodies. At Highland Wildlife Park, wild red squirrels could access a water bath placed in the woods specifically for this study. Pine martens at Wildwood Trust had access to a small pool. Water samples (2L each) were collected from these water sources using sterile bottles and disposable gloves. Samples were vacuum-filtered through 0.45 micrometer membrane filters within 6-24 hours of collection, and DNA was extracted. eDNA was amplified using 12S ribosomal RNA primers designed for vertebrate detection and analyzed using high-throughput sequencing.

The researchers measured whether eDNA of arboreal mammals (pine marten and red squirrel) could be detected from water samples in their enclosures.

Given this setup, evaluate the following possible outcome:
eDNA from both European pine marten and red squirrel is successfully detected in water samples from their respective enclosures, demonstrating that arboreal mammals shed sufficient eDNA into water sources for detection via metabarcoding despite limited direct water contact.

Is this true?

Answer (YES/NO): YES